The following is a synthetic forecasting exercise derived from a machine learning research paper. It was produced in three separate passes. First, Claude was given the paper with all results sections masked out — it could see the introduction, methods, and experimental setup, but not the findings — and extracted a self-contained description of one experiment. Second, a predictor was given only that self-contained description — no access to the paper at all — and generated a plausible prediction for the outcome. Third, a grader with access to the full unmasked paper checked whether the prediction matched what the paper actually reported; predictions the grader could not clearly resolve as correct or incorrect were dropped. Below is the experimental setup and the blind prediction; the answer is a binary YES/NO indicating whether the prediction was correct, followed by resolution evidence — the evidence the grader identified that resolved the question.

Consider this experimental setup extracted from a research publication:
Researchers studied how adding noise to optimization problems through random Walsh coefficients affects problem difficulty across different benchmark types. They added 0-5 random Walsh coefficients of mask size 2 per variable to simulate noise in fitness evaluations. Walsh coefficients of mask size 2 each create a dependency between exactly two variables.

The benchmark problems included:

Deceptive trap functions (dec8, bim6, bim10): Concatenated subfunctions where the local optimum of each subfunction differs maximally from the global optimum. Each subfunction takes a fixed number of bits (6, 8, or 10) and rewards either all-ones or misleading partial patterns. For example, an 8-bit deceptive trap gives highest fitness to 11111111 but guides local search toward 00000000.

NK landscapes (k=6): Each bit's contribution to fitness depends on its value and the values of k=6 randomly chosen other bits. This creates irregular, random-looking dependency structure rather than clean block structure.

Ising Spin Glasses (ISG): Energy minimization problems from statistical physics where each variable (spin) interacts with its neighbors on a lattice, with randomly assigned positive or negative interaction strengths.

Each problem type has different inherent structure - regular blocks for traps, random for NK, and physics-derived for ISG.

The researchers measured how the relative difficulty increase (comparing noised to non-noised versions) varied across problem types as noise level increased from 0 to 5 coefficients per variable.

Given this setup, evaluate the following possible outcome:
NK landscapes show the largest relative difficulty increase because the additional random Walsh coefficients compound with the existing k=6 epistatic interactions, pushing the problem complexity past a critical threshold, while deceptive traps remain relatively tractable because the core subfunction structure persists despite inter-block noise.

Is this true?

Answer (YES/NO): NO